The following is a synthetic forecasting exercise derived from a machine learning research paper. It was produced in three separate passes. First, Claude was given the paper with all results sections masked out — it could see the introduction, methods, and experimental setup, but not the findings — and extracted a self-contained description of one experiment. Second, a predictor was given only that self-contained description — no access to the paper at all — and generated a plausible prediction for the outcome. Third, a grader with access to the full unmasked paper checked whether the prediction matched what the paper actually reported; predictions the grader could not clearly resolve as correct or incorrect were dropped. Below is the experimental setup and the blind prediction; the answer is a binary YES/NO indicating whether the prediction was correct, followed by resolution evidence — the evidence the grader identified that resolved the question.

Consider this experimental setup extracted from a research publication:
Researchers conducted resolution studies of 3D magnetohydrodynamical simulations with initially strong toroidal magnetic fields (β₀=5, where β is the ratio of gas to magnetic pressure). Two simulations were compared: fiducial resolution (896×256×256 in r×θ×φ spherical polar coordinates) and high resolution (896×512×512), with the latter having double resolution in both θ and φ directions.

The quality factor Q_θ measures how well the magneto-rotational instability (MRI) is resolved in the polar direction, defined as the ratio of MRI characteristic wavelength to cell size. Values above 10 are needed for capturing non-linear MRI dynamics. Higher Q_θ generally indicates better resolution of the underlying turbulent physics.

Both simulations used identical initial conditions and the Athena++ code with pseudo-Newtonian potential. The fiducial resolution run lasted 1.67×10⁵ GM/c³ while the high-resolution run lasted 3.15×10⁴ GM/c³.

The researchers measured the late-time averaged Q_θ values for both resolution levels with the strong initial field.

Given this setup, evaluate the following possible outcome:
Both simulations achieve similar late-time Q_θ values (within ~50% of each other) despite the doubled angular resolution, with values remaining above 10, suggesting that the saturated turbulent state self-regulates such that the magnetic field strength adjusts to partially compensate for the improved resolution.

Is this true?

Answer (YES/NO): NO